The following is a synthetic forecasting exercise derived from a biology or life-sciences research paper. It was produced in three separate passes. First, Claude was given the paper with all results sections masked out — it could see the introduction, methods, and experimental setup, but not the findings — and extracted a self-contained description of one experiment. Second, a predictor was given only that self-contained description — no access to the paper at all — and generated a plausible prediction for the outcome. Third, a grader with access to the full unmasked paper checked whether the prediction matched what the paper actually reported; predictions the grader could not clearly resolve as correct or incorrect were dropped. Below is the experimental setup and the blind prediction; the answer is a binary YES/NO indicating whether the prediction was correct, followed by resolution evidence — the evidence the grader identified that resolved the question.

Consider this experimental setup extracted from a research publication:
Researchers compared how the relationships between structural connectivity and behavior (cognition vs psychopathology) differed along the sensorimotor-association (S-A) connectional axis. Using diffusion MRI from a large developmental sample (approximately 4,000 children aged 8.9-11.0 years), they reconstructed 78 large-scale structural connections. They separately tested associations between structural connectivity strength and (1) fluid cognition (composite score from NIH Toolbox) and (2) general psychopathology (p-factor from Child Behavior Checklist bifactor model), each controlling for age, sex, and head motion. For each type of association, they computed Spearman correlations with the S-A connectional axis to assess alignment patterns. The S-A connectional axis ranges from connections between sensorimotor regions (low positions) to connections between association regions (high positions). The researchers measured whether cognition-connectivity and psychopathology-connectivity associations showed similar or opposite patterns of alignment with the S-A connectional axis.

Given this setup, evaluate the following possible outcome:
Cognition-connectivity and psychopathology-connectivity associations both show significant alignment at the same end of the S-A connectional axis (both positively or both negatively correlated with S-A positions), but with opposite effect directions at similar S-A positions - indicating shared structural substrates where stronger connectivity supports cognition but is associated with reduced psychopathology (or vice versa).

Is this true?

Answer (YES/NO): NO